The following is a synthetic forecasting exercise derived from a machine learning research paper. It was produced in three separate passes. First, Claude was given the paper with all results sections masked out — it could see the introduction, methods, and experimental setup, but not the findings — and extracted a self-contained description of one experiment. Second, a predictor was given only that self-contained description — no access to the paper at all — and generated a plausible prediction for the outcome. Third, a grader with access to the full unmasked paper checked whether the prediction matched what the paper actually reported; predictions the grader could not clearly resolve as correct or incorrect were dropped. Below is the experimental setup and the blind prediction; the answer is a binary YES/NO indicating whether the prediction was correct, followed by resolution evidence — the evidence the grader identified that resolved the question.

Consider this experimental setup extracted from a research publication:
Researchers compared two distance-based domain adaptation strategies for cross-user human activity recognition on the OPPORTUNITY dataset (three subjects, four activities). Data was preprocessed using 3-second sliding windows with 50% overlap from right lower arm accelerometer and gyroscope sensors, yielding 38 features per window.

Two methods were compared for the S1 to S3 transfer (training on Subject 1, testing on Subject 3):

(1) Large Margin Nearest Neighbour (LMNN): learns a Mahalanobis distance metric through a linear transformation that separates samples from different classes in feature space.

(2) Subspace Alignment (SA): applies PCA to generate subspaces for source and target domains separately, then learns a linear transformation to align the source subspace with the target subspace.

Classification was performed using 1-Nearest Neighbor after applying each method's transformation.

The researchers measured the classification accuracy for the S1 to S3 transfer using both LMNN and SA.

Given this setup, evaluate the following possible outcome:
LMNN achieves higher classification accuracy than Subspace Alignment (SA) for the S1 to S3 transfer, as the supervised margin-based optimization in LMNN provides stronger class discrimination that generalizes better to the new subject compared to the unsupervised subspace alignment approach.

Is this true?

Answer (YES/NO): NO